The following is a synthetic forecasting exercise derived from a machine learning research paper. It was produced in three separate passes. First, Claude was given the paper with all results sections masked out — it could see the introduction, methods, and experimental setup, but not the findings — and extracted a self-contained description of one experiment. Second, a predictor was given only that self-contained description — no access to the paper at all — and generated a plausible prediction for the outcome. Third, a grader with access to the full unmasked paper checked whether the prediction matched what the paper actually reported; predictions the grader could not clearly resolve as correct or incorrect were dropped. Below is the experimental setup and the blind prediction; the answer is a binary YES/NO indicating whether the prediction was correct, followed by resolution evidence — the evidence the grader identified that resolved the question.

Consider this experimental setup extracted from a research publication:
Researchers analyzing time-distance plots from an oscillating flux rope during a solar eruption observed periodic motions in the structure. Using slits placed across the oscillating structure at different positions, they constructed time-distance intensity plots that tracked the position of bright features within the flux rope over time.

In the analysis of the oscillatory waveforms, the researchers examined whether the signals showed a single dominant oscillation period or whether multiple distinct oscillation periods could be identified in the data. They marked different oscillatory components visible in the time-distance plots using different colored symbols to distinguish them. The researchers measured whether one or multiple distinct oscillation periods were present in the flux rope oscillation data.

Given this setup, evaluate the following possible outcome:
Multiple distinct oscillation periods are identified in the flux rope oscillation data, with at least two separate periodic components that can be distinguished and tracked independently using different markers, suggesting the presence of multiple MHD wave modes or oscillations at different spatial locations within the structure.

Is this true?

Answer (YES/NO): YES